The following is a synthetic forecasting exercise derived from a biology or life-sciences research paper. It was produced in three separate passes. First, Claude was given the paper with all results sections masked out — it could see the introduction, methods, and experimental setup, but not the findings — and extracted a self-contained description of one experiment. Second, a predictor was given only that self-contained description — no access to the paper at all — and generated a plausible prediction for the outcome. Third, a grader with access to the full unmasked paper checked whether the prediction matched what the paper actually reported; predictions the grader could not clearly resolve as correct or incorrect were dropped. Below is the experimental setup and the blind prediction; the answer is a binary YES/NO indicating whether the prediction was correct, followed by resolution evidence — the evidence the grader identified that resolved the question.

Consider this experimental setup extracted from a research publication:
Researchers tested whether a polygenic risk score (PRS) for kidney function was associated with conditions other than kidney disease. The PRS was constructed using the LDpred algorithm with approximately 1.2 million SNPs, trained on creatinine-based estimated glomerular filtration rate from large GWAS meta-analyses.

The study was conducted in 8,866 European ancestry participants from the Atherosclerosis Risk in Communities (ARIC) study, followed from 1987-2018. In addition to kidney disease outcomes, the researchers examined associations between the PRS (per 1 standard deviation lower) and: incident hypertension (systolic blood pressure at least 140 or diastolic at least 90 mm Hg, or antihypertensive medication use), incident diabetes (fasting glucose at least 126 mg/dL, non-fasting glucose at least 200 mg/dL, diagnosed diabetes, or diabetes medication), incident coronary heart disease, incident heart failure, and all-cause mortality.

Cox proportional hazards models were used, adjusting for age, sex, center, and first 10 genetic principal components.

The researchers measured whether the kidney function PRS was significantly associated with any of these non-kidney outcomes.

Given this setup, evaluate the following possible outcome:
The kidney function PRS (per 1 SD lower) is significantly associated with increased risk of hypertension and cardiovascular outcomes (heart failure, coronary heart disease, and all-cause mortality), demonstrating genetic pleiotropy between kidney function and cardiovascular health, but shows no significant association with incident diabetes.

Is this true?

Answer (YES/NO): NO